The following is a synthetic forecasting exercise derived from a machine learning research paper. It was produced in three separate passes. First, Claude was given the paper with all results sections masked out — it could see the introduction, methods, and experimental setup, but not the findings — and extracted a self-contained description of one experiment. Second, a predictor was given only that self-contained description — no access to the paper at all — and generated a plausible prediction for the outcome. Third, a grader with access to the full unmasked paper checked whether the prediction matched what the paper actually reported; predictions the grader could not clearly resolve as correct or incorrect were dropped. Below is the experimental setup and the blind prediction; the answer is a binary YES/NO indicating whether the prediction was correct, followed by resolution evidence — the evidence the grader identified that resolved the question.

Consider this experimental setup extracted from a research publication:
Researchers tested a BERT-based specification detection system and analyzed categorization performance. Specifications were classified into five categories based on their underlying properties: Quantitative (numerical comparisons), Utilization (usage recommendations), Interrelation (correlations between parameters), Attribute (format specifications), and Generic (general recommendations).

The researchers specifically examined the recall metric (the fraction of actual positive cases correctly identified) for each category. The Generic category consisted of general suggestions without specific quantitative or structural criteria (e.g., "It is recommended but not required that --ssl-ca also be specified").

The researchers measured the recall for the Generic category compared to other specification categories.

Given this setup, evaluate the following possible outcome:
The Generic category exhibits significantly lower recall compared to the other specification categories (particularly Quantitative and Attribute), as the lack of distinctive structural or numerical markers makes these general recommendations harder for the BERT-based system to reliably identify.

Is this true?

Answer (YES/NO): YES